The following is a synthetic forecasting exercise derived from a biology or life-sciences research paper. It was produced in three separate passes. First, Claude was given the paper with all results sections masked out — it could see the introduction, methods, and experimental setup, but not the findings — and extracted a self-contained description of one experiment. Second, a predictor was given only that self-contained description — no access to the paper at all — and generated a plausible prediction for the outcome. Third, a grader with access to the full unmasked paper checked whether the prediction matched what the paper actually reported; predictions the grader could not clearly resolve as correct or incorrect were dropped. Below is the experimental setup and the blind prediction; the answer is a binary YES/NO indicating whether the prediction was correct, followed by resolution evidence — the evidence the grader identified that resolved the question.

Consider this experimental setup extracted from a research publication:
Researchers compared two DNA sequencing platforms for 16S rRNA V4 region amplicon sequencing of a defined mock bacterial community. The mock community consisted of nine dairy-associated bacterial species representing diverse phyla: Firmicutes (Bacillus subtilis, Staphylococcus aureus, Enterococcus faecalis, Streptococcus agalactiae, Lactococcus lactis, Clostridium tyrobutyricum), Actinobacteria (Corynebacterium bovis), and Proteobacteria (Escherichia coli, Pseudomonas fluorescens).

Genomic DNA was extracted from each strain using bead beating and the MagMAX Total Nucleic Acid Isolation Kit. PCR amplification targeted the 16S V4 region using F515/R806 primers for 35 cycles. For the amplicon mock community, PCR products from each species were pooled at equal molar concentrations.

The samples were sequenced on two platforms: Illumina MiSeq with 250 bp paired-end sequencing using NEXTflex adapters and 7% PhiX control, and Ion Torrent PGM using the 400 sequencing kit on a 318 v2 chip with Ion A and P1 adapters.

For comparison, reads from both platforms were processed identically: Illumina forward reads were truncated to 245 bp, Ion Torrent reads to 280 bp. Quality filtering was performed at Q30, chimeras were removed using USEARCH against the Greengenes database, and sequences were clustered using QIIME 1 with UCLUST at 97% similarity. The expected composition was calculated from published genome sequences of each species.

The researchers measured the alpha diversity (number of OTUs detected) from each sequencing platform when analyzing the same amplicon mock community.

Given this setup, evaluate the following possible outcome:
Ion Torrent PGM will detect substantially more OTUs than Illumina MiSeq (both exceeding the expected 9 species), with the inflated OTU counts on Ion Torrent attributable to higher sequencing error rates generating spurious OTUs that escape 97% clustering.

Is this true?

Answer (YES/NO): YES